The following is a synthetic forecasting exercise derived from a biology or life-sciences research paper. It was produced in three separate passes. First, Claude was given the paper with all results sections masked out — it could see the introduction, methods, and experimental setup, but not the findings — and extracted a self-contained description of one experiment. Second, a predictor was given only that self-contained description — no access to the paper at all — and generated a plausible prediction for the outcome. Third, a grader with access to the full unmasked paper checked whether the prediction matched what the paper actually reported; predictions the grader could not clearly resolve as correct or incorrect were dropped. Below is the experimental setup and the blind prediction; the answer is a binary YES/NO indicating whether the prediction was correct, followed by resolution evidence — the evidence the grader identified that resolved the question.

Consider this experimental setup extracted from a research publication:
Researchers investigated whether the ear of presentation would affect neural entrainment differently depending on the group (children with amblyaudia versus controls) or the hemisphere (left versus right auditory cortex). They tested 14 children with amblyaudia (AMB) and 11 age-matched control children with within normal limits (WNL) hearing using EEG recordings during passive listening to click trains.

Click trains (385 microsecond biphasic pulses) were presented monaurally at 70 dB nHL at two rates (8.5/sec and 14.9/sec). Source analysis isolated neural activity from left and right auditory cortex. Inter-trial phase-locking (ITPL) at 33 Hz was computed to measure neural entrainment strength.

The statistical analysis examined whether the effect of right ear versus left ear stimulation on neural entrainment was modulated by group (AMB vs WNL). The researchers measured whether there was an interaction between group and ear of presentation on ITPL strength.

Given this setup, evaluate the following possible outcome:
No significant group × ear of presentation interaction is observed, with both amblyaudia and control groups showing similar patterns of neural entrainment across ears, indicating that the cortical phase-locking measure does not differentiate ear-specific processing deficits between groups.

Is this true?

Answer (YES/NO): YES